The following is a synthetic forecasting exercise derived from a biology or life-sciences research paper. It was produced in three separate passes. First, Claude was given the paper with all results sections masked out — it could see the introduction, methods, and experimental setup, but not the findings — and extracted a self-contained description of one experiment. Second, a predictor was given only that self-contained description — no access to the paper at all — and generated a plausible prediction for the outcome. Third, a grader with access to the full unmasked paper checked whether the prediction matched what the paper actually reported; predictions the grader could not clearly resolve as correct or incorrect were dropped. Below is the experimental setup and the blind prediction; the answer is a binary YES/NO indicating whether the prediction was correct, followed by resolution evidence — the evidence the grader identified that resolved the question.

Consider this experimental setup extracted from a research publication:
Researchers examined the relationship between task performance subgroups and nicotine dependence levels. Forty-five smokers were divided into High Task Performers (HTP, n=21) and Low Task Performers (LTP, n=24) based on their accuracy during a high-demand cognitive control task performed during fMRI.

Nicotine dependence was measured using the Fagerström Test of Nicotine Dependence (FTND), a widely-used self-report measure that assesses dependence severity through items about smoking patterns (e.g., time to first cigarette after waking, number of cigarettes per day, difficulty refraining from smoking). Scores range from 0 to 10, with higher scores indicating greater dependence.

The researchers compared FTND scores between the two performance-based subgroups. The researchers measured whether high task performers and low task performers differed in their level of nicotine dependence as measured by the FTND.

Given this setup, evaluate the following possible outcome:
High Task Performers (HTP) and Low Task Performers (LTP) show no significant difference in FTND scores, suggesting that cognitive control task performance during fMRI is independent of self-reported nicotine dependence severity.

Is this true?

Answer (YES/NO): NO